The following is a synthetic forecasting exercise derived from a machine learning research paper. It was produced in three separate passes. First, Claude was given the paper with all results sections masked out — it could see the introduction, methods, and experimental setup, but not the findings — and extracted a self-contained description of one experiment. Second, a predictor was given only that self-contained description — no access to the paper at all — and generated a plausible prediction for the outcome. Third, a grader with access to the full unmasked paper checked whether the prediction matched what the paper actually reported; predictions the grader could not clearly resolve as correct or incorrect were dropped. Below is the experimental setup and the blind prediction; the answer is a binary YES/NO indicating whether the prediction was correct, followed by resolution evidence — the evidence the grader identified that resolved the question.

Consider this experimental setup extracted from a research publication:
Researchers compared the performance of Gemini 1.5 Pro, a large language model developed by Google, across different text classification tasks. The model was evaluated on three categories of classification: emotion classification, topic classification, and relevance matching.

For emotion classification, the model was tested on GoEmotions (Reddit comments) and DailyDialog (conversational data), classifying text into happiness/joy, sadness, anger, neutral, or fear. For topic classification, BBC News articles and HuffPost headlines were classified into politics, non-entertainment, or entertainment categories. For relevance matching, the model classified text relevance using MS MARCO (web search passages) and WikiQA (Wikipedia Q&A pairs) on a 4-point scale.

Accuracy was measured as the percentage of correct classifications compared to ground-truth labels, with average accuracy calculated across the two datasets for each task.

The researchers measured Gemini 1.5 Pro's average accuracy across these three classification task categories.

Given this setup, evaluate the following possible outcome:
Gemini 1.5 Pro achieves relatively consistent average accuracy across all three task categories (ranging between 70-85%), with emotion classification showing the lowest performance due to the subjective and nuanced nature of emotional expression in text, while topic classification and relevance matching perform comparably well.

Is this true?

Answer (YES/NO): NO